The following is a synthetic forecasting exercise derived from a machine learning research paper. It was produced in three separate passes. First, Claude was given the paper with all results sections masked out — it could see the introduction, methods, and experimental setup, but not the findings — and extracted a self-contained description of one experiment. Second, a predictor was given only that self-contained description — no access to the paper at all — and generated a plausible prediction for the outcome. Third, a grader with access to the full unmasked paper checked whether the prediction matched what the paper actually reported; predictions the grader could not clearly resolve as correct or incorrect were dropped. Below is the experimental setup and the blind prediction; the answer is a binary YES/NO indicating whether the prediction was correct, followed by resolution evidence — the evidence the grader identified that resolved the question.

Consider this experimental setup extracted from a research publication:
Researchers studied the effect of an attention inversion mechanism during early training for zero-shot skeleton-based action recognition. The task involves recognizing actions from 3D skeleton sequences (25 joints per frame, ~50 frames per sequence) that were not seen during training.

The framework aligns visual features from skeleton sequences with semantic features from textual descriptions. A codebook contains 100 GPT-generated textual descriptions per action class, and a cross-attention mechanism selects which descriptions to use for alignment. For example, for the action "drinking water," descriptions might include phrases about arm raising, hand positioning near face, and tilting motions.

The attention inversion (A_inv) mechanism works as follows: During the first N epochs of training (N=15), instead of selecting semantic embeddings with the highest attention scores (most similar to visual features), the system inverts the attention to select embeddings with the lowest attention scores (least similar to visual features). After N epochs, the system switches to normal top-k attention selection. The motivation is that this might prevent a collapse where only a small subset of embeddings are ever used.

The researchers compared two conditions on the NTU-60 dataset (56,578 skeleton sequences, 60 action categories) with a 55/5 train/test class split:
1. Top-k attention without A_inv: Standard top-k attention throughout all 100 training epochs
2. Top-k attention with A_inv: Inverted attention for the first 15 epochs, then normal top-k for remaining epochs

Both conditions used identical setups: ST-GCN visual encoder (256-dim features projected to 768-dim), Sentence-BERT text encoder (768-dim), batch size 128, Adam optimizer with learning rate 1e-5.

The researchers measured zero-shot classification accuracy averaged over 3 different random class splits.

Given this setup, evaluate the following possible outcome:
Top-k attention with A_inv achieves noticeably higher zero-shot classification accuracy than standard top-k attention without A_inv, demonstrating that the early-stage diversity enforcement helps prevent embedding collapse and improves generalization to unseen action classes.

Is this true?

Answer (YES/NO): YES